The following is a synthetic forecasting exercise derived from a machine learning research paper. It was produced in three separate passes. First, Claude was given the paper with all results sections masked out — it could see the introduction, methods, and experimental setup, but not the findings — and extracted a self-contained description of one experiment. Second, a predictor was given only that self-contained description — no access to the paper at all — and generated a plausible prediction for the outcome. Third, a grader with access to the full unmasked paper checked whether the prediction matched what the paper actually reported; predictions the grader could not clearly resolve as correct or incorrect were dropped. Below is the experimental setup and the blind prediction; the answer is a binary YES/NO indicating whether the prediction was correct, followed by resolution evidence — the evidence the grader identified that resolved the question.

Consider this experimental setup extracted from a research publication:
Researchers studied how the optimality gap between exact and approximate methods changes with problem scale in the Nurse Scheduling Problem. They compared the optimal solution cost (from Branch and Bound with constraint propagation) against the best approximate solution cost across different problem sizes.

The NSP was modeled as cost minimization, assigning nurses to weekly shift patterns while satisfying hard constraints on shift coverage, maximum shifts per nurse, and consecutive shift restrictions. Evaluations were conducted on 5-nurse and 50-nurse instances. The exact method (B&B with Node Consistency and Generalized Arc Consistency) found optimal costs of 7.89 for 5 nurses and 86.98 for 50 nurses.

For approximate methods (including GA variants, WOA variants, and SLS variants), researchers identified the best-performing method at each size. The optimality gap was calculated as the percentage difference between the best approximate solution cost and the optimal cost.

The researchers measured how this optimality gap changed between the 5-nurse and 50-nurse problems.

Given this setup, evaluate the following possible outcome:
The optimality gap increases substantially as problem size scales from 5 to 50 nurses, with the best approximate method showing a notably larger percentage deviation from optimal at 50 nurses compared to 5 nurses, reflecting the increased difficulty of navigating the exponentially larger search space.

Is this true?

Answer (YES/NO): NO